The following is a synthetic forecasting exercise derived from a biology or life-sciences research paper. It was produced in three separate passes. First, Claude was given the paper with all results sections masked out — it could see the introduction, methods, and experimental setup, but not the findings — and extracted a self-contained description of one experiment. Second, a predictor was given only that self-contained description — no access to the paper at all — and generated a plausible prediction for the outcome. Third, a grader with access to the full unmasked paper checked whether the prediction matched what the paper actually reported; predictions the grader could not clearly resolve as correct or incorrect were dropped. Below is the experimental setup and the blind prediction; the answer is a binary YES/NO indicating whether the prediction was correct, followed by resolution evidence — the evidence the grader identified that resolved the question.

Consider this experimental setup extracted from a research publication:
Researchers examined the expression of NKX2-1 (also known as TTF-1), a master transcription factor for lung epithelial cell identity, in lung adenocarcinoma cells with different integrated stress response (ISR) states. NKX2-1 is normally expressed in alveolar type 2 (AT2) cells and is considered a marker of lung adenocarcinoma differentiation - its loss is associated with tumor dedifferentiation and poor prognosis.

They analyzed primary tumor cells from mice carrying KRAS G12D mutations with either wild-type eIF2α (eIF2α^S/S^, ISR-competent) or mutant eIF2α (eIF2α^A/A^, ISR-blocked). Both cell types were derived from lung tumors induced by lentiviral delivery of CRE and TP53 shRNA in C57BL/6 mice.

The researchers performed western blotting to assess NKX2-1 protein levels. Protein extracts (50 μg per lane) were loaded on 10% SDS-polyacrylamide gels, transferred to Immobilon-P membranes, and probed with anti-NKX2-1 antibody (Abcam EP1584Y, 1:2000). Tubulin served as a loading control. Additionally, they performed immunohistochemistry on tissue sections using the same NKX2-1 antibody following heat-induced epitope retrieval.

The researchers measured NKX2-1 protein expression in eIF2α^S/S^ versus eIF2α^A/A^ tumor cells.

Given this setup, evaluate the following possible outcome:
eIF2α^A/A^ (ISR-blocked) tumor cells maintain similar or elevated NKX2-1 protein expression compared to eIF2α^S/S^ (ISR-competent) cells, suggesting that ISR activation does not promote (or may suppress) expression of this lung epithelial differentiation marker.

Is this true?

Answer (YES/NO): YES